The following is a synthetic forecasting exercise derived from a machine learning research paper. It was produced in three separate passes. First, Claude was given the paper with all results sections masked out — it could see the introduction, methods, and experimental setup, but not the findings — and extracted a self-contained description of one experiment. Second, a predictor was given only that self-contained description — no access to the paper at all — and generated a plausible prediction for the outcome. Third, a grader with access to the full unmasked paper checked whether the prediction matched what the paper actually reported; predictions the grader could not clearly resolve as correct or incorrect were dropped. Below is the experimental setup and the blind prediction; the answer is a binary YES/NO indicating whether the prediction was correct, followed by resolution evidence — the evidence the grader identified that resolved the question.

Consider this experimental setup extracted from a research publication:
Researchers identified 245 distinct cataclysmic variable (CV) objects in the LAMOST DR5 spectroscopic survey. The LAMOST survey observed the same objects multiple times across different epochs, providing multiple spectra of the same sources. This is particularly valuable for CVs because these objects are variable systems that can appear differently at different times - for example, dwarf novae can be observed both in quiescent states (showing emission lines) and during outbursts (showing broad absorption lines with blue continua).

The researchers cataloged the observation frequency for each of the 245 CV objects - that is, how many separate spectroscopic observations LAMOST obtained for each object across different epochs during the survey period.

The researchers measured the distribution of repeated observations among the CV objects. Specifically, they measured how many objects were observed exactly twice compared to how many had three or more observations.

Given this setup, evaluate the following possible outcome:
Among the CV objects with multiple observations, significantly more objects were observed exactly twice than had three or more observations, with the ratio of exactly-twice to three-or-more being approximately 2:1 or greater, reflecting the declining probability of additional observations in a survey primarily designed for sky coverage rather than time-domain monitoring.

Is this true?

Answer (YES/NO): YES